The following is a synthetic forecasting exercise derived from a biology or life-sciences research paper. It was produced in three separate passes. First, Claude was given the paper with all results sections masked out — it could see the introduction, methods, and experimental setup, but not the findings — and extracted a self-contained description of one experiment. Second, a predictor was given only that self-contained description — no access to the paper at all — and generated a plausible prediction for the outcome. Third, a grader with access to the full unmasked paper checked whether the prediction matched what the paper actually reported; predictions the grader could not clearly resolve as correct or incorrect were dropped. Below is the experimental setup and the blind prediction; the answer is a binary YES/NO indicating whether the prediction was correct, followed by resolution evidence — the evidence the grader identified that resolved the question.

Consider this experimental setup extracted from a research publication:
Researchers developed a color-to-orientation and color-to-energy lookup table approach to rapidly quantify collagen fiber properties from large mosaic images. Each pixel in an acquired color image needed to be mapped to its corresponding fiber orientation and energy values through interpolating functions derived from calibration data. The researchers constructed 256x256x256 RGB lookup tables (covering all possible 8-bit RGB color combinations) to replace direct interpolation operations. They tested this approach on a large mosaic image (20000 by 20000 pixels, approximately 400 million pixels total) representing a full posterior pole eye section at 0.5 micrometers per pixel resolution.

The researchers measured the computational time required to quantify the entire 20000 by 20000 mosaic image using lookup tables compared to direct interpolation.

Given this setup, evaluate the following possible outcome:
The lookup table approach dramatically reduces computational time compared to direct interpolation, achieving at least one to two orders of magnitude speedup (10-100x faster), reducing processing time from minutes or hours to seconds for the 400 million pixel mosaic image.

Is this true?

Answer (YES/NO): YES